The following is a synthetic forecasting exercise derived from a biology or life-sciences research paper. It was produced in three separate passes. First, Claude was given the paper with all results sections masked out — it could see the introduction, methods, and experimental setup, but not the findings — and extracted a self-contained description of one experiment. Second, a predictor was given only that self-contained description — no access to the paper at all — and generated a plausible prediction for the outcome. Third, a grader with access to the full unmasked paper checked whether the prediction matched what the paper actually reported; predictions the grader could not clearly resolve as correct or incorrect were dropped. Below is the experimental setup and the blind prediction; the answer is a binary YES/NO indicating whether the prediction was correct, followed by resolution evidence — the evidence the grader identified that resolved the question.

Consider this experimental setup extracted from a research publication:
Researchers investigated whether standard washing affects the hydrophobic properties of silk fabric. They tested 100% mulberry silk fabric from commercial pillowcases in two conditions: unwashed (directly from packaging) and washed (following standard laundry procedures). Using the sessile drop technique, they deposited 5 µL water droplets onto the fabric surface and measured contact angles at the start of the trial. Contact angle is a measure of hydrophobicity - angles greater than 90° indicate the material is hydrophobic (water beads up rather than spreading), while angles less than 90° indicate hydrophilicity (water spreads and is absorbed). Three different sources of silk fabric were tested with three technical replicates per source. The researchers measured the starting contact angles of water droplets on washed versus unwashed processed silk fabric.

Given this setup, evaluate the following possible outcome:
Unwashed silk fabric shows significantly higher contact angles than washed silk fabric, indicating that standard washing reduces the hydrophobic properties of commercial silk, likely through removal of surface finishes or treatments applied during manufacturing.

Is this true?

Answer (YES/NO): NO